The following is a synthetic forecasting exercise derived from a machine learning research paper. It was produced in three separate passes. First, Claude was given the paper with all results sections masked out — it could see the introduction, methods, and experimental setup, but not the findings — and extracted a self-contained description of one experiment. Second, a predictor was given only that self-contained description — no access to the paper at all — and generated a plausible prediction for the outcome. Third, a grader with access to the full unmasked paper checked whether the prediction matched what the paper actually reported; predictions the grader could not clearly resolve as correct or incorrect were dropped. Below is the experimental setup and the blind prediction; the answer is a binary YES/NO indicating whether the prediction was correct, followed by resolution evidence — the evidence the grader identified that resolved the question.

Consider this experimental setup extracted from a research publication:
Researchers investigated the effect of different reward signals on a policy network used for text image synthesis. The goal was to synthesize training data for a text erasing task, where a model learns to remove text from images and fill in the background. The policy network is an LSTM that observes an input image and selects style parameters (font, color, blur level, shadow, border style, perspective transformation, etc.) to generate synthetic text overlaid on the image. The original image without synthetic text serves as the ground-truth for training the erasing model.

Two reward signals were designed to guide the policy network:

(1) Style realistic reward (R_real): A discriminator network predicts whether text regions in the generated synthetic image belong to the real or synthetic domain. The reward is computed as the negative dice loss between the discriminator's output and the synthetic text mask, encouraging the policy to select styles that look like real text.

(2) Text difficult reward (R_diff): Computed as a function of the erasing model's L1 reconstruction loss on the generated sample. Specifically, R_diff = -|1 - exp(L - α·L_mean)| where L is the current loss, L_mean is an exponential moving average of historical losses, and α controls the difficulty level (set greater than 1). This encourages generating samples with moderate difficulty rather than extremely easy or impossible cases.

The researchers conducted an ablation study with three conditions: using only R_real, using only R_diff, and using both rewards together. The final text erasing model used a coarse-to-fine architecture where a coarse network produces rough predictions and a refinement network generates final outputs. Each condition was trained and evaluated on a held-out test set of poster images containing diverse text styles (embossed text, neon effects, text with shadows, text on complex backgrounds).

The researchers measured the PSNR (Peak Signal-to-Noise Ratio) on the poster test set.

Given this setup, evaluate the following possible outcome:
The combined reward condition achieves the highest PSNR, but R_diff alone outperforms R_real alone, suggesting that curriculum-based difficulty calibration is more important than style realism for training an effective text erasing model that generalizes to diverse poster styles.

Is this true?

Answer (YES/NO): NO